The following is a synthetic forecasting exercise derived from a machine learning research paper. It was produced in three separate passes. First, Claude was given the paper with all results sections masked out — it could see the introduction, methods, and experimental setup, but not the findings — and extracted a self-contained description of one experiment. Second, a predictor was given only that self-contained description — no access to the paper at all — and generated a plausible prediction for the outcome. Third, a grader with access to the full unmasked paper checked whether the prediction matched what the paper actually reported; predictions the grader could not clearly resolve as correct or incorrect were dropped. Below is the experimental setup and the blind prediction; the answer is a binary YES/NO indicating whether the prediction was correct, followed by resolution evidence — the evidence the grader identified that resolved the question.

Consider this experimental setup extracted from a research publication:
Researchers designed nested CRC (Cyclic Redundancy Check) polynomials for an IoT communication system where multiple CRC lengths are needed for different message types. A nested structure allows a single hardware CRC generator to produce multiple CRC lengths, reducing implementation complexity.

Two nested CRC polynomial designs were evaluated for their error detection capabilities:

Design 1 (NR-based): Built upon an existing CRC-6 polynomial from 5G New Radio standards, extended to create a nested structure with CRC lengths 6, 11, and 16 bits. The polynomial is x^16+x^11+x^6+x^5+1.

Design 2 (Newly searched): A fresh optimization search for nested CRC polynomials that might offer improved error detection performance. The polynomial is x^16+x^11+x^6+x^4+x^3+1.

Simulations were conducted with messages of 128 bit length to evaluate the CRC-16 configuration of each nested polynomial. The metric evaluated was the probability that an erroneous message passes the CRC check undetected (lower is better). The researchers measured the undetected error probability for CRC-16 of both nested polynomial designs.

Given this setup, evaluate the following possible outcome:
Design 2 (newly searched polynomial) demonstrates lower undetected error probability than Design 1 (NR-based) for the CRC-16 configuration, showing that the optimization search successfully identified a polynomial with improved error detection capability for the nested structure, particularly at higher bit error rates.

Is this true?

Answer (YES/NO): YES